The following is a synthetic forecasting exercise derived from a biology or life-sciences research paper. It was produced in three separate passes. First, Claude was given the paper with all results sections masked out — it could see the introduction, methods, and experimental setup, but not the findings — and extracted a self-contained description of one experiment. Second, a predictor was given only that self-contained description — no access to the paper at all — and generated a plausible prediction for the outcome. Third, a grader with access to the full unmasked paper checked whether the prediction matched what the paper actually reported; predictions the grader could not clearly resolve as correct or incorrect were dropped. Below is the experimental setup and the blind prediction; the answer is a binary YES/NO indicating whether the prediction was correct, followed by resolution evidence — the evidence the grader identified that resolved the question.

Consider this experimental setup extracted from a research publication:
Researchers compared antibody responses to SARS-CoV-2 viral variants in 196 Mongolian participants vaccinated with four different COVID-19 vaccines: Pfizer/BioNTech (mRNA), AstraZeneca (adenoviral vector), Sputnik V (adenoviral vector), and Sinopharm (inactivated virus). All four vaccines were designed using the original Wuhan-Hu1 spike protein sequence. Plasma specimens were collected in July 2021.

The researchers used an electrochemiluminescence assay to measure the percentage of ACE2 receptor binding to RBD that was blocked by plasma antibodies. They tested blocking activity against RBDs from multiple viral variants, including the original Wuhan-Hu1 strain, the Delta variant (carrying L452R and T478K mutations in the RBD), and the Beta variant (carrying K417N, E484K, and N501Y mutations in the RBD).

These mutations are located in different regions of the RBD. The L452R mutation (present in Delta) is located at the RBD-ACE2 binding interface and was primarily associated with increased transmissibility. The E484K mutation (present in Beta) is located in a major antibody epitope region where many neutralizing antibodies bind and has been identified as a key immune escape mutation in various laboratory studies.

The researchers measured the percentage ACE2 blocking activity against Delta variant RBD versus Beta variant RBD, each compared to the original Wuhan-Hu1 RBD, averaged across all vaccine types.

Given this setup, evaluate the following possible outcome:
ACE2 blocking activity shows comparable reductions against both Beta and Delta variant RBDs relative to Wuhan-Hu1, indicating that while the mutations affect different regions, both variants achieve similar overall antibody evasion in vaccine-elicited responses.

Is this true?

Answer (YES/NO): NO